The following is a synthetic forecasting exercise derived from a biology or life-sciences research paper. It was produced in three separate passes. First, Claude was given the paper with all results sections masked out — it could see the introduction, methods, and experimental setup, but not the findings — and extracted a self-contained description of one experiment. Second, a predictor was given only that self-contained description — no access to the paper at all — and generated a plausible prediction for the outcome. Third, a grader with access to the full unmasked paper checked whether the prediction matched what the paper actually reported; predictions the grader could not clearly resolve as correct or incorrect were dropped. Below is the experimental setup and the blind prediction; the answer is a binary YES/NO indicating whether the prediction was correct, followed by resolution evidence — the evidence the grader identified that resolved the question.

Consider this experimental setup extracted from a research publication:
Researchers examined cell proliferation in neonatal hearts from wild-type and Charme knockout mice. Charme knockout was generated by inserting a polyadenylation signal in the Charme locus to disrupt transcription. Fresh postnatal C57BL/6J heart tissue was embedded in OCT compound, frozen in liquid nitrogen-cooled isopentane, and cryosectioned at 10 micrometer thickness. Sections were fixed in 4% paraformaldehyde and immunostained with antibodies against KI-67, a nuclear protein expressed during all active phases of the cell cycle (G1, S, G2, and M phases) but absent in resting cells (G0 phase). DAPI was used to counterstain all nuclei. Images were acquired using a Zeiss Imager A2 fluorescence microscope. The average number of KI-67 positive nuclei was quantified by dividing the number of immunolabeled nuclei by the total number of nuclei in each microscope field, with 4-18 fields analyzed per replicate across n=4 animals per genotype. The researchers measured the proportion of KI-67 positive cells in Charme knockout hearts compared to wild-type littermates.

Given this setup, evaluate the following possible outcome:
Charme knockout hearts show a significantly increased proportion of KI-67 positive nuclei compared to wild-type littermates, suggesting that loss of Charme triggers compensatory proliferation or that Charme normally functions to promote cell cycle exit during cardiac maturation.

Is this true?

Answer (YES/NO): NO